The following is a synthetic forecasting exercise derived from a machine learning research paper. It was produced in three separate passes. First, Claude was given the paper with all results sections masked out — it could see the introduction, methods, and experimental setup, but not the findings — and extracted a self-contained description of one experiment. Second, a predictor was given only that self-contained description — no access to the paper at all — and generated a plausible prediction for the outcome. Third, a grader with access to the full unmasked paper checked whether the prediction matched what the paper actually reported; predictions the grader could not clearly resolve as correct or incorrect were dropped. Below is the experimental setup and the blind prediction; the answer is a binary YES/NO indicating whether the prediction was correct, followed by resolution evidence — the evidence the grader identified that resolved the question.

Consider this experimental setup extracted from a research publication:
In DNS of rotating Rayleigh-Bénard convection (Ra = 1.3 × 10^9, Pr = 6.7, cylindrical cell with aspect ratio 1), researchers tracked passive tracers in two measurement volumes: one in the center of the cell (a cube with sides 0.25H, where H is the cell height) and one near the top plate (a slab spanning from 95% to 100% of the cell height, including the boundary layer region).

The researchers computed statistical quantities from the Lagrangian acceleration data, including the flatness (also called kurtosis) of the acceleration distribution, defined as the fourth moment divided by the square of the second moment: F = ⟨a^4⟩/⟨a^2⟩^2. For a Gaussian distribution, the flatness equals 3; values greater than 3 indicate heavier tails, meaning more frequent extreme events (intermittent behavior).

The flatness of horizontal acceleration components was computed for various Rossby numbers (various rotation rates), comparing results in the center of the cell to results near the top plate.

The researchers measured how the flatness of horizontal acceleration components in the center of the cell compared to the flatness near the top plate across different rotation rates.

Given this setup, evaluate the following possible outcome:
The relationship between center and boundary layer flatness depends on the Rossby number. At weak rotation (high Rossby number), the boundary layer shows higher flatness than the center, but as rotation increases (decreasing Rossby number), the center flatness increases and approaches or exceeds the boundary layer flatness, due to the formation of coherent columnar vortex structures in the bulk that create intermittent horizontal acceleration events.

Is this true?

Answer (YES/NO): NO